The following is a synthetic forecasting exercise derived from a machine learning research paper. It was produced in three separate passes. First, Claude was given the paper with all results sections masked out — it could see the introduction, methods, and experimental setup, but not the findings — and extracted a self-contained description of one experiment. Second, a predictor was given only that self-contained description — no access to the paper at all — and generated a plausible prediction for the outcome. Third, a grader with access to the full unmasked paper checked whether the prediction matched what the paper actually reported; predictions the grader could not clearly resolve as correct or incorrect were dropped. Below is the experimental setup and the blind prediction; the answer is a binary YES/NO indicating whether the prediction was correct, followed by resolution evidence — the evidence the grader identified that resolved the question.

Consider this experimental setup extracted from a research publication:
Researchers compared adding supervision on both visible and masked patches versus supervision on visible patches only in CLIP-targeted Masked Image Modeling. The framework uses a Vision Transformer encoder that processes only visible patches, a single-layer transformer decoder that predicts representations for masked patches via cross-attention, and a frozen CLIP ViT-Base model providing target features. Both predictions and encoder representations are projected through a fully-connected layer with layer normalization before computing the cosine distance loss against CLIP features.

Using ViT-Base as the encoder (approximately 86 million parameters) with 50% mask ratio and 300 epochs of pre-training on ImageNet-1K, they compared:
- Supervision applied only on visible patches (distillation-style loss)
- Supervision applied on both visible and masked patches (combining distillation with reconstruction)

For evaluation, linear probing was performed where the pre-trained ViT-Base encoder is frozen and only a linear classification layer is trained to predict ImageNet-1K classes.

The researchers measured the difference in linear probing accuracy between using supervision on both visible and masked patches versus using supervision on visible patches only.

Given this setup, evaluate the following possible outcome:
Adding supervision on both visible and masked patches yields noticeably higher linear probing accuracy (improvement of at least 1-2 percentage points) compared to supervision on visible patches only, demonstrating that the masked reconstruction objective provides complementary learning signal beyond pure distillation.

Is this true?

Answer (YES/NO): NO